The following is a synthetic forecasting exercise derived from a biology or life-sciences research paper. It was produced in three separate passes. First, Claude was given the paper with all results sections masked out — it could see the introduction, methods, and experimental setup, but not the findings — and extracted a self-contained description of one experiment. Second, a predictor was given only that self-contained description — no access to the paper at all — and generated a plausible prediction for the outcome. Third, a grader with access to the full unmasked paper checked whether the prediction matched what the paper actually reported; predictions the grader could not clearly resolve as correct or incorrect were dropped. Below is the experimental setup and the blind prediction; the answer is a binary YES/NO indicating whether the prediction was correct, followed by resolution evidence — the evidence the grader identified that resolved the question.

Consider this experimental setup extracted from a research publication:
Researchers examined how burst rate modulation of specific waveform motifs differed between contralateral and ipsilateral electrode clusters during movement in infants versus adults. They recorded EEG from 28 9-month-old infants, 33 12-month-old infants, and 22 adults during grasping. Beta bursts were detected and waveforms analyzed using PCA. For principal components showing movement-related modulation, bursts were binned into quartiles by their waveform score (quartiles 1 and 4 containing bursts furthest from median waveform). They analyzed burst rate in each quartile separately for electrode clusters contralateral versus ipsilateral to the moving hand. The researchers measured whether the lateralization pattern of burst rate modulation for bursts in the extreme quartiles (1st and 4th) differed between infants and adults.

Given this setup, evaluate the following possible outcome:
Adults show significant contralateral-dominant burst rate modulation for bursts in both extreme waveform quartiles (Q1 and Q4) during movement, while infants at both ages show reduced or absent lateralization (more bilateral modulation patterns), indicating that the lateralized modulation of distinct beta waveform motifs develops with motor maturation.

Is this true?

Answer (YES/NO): NO